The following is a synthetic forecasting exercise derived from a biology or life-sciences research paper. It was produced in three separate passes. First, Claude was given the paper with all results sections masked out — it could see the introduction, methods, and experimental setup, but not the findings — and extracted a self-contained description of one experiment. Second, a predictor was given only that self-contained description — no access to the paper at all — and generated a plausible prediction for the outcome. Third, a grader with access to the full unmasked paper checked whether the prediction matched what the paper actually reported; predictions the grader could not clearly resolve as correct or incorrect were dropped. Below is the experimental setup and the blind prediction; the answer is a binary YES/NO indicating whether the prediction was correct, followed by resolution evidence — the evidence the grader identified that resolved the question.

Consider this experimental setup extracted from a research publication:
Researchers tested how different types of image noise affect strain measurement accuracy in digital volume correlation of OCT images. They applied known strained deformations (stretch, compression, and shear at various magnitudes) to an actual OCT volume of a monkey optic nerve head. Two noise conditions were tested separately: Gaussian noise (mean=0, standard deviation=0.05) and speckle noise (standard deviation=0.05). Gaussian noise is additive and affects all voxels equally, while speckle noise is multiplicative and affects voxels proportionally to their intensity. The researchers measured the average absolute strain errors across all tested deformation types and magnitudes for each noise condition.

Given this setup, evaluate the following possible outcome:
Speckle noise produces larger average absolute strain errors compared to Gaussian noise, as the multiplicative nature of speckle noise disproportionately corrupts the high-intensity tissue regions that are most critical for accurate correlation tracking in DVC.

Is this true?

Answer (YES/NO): NO